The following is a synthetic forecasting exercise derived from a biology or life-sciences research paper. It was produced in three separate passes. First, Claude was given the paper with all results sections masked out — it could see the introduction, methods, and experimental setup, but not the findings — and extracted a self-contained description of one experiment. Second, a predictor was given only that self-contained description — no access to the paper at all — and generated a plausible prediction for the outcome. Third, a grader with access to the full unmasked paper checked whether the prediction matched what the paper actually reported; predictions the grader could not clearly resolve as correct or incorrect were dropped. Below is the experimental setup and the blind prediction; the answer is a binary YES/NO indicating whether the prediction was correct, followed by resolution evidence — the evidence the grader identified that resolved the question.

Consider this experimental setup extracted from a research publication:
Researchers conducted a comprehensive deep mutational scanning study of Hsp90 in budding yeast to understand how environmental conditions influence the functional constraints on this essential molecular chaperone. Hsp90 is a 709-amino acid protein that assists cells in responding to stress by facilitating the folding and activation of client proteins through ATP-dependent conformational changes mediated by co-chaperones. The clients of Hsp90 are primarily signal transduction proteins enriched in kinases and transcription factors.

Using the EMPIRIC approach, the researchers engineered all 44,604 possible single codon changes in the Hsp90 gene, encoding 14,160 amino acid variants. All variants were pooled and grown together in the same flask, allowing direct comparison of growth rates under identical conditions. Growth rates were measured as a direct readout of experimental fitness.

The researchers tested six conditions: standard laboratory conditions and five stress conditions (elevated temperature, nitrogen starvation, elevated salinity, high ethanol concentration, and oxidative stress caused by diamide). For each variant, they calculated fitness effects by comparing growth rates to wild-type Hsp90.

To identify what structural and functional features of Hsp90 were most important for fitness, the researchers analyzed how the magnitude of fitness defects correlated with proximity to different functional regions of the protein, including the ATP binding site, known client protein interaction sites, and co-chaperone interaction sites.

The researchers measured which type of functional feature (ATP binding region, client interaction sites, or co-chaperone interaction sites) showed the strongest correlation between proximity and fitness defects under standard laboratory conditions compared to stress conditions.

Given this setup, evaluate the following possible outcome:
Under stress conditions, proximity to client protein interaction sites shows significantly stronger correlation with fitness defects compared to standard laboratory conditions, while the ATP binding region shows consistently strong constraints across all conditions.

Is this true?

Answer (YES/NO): NO